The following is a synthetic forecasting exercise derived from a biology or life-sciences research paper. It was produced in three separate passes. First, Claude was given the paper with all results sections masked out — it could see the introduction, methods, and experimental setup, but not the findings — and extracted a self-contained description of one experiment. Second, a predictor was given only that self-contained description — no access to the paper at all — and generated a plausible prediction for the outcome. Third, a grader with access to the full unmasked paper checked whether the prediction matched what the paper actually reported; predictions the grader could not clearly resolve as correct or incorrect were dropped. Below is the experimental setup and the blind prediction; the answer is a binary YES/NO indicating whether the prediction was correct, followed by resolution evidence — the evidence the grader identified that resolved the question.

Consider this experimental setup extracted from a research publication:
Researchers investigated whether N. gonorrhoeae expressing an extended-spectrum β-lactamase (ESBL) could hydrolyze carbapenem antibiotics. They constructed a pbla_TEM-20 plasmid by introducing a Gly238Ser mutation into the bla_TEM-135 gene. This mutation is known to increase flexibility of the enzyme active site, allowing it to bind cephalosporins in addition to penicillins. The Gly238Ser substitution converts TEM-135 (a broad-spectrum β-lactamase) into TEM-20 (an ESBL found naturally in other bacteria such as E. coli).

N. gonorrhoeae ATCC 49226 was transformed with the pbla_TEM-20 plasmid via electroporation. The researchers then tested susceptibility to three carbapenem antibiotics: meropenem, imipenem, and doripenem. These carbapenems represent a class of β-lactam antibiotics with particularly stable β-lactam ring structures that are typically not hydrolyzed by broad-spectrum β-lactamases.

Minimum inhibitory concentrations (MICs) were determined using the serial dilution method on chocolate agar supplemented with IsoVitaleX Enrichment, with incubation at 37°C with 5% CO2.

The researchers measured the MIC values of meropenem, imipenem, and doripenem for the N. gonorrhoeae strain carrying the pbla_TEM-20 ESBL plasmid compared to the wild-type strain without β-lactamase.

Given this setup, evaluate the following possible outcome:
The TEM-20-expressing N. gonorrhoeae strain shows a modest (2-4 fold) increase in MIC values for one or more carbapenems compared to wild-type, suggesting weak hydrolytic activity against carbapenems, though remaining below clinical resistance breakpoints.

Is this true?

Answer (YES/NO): NO